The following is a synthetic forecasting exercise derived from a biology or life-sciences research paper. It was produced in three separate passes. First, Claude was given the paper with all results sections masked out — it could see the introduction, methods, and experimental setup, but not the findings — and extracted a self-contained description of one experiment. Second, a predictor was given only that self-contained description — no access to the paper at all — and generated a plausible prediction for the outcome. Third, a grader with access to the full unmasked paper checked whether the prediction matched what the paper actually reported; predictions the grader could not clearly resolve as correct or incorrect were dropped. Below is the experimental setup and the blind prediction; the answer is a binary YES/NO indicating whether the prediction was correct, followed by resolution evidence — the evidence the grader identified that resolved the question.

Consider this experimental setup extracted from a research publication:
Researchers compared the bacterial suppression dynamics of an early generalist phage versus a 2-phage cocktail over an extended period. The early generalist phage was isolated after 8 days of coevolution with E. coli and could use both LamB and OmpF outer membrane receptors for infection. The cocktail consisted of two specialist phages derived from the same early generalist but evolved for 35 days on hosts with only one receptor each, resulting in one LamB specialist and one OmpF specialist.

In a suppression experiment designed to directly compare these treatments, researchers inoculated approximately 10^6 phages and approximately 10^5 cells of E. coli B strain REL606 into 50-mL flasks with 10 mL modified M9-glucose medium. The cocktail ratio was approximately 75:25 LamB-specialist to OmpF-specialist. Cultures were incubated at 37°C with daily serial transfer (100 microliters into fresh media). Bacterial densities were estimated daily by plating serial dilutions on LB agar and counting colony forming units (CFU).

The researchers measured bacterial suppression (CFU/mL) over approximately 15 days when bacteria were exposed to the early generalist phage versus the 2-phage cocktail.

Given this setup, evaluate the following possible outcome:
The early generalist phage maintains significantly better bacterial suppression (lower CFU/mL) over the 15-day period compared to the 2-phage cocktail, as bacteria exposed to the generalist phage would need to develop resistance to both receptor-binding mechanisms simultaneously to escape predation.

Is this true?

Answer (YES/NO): NO